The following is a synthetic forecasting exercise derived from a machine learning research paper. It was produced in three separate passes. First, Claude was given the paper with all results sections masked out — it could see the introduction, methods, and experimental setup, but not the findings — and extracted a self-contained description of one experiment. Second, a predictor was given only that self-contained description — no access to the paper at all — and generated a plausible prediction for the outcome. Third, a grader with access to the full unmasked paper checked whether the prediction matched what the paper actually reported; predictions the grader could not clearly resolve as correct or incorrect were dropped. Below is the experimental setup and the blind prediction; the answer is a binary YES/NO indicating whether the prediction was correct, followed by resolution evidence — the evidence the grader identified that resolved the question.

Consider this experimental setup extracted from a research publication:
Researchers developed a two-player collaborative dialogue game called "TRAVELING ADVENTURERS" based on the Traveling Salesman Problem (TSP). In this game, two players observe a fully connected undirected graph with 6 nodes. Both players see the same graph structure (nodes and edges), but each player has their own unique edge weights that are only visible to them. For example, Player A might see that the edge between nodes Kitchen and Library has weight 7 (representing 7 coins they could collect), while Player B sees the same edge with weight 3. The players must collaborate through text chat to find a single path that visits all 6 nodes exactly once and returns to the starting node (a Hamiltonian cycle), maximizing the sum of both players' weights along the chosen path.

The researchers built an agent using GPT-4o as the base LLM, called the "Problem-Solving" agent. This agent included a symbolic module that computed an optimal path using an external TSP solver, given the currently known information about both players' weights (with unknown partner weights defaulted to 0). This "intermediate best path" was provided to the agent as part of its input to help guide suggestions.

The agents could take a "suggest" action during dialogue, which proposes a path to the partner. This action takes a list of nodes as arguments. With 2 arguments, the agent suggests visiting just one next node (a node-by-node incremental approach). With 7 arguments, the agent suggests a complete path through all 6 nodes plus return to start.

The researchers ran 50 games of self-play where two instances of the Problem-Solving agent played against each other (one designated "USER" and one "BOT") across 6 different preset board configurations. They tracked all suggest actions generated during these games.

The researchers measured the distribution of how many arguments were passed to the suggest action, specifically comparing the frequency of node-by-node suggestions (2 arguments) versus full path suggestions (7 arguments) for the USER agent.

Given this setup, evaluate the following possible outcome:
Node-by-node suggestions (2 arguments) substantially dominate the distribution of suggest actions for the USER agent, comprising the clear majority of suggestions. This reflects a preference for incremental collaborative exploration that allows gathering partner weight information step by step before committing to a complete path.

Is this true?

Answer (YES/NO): YES